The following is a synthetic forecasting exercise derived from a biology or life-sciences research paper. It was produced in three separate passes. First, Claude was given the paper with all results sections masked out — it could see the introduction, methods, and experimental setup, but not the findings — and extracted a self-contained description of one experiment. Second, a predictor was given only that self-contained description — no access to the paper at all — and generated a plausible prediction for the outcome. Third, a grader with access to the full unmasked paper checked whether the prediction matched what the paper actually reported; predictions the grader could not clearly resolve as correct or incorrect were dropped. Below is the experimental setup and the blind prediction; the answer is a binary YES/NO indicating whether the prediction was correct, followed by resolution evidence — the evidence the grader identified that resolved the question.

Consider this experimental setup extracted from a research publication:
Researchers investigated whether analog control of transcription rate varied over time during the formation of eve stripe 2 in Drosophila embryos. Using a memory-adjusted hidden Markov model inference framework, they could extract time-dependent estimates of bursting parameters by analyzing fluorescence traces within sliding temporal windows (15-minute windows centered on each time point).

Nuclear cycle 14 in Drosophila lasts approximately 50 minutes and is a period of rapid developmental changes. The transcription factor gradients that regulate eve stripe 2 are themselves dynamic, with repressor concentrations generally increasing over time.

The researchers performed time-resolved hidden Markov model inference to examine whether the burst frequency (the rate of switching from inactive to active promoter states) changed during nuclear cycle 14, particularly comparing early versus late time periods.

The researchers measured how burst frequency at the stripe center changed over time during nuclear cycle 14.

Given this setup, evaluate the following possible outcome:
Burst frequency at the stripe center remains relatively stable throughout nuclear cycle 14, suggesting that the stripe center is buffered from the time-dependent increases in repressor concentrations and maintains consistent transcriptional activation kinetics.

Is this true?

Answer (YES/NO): NO